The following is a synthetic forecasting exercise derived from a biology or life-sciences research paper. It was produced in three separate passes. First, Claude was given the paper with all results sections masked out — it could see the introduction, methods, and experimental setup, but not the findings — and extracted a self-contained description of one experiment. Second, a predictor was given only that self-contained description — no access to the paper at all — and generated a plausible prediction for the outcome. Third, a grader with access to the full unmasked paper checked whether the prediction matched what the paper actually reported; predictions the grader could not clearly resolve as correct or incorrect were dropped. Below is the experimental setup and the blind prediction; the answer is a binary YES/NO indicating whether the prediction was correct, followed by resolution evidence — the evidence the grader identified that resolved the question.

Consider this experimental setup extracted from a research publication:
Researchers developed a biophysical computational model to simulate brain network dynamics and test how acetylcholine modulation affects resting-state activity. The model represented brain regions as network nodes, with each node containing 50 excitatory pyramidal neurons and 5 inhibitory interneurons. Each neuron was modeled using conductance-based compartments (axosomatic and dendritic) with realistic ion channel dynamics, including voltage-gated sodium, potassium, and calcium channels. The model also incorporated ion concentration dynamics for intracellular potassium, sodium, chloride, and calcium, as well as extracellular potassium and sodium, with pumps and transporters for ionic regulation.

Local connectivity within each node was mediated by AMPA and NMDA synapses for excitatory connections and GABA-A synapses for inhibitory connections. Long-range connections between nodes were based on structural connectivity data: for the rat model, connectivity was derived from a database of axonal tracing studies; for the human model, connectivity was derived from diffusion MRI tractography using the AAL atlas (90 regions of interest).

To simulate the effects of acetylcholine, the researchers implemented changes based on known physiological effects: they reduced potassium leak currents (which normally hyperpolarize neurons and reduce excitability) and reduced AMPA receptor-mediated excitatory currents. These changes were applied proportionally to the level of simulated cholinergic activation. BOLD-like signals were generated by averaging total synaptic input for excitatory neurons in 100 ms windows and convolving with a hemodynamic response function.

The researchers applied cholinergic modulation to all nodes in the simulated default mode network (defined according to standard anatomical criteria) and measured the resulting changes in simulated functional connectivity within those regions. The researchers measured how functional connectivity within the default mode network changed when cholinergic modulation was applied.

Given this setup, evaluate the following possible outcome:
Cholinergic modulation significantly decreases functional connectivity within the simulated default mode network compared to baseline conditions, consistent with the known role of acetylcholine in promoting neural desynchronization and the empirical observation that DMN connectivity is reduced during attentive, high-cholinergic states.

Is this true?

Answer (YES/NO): YES